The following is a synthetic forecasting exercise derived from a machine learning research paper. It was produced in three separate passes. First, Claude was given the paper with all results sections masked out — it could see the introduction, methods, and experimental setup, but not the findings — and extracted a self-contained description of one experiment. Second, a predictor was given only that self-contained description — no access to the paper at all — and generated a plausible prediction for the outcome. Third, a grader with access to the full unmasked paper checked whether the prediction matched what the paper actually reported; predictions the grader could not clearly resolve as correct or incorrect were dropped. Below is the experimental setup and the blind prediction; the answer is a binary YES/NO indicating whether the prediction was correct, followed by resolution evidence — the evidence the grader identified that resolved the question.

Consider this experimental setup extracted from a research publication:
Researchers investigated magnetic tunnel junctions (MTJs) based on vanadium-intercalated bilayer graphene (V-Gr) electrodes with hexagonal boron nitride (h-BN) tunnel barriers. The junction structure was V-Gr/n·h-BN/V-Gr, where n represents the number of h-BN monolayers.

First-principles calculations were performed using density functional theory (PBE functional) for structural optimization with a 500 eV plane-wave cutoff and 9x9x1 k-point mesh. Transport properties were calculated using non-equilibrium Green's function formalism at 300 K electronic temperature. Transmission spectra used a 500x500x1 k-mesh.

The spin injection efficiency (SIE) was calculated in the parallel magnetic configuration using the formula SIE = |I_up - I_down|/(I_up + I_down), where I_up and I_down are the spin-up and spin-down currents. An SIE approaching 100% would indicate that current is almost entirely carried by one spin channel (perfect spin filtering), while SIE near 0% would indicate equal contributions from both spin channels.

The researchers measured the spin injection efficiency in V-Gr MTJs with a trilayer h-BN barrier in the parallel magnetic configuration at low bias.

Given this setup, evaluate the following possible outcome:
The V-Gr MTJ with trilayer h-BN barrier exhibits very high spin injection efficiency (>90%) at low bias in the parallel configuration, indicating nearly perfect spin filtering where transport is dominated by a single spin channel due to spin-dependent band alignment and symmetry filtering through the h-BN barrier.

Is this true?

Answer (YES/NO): YES